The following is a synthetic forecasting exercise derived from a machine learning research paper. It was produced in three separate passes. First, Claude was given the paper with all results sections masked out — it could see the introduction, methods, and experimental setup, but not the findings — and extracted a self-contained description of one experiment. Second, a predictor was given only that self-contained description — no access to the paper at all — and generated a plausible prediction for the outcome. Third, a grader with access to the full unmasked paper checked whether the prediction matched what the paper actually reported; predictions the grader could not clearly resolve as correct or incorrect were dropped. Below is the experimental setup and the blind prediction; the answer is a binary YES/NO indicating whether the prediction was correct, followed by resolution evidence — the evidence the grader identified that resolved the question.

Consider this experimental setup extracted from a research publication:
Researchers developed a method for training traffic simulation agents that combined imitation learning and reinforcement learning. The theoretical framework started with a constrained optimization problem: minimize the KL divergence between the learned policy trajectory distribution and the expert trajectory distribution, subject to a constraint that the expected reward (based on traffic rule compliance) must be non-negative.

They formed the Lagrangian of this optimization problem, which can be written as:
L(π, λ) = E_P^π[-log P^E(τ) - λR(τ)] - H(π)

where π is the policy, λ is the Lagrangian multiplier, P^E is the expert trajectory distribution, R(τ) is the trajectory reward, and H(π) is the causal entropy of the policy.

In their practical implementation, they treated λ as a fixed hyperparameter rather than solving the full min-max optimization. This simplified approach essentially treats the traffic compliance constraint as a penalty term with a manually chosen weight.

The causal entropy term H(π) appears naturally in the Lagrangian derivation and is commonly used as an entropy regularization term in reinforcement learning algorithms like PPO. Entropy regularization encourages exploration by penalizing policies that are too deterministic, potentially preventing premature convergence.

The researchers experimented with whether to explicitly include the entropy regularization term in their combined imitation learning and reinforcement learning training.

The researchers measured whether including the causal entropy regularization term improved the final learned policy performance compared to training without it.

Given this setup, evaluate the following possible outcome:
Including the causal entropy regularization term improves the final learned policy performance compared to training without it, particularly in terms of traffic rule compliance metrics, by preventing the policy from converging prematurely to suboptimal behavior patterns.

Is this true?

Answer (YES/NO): NO